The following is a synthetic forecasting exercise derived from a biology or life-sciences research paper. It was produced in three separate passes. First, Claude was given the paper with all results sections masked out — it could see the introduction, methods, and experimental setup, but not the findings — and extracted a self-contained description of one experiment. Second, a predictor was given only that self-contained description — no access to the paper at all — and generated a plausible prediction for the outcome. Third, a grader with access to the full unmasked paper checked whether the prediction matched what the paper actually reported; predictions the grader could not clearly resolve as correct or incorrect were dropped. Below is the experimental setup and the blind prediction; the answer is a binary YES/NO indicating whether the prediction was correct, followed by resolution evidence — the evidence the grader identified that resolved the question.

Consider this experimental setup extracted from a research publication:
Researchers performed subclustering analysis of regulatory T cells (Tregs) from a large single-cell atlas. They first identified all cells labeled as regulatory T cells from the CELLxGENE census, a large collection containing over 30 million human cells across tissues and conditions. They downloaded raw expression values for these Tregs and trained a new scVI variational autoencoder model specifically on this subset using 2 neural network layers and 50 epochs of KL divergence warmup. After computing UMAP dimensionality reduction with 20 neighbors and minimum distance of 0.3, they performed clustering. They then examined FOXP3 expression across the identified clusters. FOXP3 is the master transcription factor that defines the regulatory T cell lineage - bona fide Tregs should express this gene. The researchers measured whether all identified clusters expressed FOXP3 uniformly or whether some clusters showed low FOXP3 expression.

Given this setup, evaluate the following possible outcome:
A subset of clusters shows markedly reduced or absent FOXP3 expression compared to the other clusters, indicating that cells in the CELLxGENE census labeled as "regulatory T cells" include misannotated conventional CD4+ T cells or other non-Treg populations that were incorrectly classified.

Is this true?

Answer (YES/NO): YES